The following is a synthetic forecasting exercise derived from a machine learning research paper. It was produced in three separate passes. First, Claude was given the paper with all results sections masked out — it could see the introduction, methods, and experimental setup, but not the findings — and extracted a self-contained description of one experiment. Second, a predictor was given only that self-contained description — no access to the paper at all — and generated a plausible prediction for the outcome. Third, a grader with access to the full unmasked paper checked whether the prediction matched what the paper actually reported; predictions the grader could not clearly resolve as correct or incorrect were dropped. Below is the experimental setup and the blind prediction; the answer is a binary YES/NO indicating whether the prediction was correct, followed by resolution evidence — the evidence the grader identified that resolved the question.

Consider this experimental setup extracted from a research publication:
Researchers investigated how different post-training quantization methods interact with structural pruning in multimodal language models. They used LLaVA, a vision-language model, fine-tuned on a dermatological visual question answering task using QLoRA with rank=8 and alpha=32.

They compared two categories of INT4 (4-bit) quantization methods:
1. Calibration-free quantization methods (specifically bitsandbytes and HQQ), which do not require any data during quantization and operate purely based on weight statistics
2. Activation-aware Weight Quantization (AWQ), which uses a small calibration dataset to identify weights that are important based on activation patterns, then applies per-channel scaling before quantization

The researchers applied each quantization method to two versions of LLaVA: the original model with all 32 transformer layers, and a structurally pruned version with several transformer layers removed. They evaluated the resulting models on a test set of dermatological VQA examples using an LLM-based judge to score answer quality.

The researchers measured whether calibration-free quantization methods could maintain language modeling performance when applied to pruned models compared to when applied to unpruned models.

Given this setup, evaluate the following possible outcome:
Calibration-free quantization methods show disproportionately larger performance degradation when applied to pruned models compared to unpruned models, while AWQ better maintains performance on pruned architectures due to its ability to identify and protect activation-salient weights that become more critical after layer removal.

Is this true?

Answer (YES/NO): YES